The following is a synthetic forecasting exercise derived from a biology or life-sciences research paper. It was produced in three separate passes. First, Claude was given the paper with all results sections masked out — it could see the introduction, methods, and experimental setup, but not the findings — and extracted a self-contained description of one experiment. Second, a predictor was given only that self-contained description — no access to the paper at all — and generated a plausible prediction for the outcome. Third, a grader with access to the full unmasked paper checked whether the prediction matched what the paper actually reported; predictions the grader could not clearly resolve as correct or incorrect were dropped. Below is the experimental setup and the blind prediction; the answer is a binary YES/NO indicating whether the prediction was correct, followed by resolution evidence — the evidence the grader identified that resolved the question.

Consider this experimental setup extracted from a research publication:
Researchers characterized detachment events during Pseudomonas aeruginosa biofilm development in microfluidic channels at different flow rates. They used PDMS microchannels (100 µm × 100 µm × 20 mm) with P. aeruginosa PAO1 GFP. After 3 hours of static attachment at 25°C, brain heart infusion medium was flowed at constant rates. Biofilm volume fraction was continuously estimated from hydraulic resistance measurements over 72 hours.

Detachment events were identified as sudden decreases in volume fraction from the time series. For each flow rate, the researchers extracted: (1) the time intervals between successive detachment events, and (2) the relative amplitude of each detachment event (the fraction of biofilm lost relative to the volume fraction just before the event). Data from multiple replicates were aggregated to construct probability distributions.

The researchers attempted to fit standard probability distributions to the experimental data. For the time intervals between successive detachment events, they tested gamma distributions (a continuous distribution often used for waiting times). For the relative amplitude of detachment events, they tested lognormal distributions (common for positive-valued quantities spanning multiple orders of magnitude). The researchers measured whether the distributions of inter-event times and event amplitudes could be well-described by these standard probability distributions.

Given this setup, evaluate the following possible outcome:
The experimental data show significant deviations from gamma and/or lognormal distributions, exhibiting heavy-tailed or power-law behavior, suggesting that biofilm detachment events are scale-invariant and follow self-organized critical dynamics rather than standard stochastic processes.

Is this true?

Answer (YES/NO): NO